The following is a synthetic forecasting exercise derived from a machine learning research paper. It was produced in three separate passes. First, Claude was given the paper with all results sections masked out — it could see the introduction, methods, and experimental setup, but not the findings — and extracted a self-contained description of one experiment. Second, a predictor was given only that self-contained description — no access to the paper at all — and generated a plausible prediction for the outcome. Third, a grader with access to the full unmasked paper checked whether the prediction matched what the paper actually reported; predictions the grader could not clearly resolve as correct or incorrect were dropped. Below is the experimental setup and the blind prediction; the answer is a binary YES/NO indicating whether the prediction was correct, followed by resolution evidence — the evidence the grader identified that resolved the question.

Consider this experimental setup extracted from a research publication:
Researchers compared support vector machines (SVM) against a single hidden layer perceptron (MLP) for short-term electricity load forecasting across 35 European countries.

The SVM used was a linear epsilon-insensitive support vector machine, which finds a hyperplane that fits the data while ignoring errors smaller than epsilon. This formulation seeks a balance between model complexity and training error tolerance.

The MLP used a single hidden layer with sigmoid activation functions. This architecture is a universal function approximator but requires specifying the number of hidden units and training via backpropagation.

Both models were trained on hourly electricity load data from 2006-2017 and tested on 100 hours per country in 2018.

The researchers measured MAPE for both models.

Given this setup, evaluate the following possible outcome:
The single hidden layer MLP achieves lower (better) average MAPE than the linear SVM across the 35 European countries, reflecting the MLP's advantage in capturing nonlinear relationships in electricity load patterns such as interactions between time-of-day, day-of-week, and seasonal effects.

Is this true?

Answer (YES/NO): NO